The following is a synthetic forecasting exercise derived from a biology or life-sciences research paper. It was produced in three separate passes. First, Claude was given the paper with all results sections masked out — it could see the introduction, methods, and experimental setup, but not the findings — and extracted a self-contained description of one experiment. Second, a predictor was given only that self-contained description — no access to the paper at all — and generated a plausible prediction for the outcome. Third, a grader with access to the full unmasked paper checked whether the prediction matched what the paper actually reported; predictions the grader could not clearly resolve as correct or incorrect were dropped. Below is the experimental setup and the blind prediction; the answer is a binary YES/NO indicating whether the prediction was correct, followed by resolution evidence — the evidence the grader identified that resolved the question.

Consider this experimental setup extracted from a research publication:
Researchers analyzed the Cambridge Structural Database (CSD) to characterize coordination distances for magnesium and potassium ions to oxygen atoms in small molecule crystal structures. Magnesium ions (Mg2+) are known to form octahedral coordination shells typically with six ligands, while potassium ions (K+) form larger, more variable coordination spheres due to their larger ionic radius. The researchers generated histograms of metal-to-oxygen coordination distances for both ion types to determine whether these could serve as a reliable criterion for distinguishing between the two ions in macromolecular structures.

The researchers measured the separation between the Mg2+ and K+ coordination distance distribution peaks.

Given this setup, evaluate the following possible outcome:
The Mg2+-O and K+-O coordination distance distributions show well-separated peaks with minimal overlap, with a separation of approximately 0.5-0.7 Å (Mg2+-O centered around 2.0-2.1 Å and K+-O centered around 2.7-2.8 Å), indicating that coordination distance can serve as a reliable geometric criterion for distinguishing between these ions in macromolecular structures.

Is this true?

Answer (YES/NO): YES